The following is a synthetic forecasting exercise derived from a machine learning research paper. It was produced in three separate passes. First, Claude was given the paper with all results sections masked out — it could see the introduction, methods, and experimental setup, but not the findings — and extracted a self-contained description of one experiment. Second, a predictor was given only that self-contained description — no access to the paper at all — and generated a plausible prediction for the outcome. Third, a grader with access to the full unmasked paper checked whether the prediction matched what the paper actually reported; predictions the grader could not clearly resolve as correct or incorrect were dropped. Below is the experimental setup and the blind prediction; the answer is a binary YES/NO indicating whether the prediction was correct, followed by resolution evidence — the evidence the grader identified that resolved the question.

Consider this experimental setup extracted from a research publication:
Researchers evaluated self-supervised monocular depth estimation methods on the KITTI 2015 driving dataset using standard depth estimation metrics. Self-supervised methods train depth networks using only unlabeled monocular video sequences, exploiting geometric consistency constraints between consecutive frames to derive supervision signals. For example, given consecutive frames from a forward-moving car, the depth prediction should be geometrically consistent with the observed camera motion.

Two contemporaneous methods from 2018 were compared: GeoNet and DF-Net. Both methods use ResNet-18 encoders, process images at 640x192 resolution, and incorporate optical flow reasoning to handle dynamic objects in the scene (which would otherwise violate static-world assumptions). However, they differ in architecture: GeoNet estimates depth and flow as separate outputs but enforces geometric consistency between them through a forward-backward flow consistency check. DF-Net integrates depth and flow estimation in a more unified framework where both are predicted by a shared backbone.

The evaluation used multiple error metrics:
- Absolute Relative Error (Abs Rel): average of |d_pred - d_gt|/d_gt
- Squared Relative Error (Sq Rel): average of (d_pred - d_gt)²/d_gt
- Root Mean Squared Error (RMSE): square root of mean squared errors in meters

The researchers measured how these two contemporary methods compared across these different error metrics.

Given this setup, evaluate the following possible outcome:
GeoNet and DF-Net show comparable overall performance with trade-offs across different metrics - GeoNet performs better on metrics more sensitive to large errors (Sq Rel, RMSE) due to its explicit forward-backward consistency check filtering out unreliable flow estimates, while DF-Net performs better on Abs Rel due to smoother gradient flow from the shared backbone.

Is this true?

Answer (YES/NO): NO